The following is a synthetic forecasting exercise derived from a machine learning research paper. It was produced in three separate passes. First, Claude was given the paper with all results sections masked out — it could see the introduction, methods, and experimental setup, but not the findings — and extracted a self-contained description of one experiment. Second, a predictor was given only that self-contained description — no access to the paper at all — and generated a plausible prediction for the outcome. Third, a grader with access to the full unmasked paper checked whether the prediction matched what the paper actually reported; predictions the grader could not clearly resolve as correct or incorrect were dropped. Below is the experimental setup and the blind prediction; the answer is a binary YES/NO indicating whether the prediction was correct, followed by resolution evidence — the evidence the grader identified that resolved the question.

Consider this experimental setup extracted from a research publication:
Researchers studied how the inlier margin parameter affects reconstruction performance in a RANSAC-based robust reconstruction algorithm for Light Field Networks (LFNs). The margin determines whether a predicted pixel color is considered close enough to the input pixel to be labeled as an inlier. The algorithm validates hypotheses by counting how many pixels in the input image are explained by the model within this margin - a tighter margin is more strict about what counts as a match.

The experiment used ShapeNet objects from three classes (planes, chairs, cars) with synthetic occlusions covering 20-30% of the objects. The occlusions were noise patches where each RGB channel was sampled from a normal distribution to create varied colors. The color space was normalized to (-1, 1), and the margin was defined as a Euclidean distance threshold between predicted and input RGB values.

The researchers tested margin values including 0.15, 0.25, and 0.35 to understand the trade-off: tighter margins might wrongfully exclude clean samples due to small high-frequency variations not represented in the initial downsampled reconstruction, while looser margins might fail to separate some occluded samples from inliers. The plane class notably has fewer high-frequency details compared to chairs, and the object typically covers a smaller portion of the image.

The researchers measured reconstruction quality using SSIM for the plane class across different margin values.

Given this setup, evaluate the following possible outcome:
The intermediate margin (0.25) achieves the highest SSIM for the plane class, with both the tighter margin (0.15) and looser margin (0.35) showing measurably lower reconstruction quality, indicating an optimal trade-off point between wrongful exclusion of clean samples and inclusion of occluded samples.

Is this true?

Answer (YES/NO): YES